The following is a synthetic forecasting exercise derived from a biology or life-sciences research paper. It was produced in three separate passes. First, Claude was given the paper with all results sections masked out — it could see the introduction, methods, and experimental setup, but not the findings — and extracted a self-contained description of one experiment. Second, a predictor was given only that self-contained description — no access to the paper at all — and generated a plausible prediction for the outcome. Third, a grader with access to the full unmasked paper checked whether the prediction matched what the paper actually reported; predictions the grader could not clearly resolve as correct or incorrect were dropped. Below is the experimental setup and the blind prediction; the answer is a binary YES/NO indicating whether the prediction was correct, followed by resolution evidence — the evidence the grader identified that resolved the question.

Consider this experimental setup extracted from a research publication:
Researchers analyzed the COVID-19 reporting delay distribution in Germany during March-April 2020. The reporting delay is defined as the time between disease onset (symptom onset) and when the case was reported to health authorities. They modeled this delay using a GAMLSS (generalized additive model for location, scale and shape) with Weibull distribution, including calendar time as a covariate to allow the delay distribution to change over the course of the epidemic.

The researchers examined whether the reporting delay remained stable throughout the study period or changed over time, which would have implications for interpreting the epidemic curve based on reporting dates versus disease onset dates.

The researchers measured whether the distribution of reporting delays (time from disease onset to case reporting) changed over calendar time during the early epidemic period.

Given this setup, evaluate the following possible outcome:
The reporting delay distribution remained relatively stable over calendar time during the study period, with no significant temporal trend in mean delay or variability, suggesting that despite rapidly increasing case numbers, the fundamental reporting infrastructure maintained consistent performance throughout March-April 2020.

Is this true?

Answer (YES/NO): NO